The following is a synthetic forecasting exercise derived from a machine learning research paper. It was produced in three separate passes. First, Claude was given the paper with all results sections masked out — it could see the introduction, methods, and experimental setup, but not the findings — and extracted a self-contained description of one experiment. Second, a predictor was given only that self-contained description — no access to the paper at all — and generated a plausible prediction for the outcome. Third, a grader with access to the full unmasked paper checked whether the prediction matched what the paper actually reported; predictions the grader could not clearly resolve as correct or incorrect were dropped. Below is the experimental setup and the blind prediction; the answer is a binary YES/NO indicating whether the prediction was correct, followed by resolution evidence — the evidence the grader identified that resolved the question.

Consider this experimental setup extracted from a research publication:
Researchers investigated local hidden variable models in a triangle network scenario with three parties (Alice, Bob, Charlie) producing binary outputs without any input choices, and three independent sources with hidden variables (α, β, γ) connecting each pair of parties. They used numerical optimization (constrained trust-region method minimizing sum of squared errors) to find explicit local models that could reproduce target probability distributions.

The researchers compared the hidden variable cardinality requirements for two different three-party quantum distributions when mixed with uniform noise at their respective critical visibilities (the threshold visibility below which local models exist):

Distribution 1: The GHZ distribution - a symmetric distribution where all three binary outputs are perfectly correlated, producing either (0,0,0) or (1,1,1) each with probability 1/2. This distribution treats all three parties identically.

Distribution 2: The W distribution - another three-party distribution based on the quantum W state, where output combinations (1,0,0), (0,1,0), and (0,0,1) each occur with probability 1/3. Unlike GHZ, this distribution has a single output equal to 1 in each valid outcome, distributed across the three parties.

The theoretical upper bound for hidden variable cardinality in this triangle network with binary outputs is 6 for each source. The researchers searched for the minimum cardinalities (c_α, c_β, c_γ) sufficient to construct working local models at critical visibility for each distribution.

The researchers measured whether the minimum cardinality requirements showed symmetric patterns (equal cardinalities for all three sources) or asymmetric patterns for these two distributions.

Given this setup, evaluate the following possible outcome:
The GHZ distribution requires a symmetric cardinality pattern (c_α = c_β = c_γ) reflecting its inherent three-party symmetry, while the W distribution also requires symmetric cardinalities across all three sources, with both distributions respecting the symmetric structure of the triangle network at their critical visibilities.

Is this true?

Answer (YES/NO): NO